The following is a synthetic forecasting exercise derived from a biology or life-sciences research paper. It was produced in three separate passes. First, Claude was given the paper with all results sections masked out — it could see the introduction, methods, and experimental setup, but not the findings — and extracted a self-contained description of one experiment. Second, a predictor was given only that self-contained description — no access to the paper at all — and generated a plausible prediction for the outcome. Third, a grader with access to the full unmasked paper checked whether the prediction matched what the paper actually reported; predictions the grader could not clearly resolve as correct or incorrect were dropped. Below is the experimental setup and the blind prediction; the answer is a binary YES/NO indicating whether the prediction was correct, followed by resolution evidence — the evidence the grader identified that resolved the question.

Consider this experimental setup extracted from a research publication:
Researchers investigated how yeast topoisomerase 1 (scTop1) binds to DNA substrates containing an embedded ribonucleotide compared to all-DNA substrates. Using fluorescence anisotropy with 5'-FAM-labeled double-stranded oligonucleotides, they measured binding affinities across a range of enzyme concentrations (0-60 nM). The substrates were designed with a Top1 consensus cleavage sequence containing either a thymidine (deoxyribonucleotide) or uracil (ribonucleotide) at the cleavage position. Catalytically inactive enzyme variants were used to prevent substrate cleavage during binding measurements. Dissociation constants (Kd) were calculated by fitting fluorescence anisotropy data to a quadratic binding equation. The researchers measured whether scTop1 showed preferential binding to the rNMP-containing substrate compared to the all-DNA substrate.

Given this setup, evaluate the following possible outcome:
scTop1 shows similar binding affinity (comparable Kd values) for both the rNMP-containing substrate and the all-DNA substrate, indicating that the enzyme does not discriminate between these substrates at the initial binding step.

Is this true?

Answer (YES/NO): NO